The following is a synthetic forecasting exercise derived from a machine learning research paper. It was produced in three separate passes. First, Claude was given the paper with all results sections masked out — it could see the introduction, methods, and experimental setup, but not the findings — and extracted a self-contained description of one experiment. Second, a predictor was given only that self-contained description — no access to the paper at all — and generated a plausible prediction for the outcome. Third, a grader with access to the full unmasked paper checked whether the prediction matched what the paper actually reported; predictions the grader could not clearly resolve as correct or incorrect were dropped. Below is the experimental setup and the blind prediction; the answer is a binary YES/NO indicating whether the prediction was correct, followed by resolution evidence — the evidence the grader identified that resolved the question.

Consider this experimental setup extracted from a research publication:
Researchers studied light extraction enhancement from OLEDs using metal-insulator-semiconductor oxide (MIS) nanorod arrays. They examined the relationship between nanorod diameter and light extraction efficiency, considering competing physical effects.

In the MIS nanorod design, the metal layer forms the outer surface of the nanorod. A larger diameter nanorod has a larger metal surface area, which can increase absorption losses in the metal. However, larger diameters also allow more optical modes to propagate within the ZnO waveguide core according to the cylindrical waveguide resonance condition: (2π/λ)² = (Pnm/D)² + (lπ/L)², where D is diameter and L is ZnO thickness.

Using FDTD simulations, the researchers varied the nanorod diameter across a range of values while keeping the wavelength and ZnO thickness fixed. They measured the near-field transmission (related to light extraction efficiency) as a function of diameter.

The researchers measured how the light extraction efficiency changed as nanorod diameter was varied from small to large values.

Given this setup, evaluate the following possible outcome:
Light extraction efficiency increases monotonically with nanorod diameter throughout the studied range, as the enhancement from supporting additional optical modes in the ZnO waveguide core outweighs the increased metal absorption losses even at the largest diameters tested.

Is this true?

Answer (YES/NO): NO